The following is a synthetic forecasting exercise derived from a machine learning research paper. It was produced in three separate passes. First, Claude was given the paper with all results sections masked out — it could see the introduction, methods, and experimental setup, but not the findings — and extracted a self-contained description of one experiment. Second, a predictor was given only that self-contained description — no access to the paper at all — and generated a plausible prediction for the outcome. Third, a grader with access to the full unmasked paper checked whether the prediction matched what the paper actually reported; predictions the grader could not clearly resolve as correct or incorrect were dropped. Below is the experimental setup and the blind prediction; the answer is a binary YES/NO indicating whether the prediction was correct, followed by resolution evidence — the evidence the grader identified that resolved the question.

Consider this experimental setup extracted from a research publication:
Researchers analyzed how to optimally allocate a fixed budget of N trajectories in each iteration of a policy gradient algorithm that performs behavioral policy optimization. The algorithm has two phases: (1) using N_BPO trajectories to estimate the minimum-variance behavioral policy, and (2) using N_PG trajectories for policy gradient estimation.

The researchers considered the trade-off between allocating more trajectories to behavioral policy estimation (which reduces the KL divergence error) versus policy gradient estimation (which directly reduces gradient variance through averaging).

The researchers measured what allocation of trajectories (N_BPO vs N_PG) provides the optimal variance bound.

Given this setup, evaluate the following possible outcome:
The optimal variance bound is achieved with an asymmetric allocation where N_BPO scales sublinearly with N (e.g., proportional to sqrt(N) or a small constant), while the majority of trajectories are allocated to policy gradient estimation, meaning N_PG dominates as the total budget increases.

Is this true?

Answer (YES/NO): NO